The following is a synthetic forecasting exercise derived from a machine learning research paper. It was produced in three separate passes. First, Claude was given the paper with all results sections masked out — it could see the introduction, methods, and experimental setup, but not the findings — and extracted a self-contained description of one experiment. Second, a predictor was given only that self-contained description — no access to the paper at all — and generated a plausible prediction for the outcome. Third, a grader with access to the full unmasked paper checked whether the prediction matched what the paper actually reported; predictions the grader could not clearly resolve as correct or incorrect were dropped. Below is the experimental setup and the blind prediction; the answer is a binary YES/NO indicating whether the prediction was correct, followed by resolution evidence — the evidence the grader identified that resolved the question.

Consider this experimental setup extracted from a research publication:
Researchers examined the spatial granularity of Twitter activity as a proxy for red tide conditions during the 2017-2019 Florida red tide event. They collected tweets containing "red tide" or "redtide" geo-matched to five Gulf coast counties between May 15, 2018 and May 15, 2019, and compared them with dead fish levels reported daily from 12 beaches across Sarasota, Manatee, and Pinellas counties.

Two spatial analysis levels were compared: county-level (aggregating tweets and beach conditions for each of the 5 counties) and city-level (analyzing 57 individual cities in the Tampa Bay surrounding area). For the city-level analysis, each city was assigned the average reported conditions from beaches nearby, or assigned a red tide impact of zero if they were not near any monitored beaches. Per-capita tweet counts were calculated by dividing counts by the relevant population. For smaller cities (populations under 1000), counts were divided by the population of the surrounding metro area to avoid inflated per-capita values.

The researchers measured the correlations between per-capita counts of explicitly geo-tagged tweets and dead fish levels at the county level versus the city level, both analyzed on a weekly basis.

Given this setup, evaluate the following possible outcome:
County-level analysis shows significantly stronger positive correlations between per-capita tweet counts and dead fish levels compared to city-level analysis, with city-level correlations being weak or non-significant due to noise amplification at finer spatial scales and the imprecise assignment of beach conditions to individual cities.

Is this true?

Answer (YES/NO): NO